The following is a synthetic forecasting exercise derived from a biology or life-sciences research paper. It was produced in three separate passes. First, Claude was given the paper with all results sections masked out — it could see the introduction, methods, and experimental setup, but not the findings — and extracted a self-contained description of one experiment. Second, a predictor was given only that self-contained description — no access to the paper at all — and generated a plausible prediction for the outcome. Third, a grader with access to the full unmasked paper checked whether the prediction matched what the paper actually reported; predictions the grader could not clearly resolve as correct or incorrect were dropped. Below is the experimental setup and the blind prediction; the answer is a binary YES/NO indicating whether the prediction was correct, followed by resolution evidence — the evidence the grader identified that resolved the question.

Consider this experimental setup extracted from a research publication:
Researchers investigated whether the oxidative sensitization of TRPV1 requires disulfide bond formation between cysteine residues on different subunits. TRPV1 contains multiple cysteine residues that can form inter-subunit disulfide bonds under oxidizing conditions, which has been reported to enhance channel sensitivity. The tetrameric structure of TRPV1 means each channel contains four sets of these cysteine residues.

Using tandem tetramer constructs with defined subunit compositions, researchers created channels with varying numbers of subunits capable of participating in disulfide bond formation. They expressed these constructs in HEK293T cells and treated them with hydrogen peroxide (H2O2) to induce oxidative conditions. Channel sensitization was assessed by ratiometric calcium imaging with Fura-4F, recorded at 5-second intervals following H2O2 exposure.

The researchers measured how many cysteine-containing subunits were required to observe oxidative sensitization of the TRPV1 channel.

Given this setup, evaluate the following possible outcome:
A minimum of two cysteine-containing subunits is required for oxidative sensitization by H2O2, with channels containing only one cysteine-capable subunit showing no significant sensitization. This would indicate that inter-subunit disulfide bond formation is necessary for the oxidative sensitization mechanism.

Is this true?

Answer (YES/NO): YES